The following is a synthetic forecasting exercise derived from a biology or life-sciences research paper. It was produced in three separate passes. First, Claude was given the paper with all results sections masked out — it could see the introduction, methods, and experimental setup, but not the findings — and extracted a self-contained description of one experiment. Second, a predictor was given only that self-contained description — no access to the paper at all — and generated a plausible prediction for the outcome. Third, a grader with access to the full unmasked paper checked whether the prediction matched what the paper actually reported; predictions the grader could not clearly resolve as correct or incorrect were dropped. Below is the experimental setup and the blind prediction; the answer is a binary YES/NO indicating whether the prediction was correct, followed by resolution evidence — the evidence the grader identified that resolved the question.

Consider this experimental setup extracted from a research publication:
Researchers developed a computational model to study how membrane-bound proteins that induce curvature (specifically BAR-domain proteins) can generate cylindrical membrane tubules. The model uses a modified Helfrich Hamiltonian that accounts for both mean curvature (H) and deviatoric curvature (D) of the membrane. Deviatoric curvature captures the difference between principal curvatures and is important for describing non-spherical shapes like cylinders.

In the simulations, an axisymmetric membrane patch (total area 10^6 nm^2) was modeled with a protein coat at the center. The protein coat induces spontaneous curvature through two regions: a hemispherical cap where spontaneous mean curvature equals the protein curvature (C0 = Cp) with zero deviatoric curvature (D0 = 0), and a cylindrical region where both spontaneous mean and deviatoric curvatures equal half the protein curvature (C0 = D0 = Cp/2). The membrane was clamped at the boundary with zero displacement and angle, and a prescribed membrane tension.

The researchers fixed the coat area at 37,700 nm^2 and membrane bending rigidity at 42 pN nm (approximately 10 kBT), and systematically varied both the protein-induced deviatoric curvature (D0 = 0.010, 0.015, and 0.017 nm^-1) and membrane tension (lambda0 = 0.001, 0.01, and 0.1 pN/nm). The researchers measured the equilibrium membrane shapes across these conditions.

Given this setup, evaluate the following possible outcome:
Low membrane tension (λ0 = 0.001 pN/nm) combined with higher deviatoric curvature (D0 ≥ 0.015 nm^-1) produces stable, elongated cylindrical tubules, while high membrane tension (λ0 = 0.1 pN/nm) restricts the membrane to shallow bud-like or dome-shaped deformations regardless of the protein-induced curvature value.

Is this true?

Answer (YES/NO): YES